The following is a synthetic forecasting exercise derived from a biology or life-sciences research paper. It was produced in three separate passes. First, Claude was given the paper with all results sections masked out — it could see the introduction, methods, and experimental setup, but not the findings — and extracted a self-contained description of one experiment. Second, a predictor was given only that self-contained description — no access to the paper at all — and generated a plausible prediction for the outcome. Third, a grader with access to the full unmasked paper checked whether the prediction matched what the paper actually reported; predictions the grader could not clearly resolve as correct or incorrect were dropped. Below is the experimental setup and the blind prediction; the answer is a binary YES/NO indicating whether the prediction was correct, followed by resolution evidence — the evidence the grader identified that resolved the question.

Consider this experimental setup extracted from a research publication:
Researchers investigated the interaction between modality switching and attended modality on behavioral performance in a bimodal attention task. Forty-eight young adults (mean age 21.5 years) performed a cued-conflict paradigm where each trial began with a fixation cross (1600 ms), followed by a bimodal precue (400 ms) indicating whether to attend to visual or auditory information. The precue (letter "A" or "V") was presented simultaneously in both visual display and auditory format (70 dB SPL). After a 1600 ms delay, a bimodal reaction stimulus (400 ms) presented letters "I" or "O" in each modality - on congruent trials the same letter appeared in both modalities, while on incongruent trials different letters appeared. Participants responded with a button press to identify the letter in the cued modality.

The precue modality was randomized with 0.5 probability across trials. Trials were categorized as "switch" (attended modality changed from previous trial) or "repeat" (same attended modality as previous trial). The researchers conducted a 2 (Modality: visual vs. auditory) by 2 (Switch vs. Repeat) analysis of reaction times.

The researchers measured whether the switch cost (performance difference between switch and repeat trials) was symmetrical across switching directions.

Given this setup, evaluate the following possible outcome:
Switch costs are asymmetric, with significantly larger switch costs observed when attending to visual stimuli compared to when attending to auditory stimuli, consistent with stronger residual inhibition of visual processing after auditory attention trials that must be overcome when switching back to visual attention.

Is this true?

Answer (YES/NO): NO